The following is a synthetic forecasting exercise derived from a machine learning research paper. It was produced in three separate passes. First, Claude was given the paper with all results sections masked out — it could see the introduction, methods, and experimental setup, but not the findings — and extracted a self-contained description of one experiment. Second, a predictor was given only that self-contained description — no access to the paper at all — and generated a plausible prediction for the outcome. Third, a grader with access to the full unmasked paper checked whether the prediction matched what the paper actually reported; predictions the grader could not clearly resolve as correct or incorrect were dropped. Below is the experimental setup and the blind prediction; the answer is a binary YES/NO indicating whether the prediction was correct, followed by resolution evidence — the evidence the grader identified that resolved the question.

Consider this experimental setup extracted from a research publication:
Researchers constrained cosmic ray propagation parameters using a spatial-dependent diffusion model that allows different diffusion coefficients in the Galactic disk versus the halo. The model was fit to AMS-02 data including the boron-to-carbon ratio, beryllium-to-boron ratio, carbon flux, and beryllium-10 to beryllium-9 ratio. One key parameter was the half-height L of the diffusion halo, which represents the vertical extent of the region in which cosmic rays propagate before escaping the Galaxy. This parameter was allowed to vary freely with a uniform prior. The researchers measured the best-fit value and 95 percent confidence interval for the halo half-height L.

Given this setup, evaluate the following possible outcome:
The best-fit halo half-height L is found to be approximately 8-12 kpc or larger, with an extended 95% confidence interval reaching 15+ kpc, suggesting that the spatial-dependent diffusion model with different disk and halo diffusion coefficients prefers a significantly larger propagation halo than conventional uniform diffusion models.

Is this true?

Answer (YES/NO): NO